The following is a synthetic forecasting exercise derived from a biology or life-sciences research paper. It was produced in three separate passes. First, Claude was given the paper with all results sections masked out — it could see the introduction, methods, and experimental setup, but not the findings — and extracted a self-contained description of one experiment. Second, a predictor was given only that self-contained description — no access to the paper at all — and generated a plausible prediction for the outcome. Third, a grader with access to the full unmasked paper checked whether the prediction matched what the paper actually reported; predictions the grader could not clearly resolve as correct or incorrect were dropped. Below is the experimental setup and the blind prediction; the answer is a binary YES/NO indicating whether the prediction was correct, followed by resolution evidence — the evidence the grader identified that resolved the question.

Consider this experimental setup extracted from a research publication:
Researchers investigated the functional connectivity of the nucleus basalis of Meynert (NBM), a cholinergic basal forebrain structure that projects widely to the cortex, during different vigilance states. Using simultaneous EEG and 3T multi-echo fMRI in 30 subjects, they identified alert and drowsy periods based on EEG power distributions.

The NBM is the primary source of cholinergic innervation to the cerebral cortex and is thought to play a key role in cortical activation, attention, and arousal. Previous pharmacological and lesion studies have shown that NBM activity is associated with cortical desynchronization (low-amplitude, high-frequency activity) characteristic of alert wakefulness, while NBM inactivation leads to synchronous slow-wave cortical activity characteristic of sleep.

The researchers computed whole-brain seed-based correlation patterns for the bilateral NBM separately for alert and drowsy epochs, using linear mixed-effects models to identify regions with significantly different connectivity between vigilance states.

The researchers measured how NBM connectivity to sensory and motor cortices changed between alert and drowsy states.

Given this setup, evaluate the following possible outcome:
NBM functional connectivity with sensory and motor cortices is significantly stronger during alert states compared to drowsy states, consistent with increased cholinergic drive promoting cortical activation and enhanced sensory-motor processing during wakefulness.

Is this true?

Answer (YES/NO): NO